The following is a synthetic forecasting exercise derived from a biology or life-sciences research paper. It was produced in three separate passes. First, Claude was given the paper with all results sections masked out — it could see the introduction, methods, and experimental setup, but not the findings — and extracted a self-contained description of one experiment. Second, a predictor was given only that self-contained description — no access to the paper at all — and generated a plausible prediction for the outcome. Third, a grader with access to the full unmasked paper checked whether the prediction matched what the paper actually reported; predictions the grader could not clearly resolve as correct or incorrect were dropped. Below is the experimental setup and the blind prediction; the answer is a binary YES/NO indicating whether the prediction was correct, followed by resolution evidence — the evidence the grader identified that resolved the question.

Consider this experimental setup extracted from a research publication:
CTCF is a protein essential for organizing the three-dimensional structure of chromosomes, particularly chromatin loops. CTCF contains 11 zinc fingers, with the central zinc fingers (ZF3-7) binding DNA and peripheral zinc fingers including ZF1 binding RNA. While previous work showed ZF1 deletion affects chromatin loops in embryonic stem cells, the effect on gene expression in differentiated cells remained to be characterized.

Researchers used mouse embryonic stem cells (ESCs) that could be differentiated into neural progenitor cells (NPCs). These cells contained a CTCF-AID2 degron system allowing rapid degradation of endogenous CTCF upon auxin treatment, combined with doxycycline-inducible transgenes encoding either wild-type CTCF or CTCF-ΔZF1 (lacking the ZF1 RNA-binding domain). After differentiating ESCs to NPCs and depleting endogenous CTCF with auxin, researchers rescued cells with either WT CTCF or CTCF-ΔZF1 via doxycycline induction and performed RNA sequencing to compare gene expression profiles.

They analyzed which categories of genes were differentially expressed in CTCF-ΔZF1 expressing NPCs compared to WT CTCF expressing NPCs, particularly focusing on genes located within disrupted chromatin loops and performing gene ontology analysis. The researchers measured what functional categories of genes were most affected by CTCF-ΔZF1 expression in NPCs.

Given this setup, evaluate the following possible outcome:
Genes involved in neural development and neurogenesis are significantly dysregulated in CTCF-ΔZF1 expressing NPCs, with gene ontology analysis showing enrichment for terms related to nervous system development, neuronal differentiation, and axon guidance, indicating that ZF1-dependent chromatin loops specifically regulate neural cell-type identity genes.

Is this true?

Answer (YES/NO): YES